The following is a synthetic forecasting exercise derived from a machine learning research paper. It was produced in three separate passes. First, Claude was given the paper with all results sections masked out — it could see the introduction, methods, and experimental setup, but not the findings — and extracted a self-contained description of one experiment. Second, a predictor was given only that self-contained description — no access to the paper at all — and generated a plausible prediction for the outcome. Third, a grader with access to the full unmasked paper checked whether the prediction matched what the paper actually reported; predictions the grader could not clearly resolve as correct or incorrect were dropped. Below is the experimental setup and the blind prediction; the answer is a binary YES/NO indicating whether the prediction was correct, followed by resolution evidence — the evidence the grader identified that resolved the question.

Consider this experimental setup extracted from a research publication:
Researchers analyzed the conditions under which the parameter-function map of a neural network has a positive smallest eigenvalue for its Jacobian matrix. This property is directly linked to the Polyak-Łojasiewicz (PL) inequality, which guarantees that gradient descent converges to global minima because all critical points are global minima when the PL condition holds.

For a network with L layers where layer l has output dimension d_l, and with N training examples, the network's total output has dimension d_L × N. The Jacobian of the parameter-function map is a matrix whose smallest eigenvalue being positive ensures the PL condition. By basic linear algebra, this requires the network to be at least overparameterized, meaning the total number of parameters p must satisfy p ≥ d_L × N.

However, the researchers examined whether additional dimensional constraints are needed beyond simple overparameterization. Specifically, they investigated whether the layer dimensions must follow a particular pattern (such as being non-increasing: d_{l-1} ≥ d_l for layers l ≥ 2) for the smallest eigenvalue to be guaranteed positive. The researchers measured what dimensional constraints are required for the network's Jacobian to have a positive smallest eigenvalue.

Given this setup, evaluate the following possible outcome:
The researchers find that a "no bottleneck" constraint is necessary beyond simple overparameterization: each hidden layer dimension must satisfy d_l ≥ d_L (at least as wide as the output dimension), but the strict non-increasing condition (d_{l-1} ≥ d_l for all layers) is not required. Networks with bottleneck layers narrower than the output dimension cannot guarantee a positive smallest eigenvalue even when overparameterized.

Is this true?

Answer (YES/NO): NO